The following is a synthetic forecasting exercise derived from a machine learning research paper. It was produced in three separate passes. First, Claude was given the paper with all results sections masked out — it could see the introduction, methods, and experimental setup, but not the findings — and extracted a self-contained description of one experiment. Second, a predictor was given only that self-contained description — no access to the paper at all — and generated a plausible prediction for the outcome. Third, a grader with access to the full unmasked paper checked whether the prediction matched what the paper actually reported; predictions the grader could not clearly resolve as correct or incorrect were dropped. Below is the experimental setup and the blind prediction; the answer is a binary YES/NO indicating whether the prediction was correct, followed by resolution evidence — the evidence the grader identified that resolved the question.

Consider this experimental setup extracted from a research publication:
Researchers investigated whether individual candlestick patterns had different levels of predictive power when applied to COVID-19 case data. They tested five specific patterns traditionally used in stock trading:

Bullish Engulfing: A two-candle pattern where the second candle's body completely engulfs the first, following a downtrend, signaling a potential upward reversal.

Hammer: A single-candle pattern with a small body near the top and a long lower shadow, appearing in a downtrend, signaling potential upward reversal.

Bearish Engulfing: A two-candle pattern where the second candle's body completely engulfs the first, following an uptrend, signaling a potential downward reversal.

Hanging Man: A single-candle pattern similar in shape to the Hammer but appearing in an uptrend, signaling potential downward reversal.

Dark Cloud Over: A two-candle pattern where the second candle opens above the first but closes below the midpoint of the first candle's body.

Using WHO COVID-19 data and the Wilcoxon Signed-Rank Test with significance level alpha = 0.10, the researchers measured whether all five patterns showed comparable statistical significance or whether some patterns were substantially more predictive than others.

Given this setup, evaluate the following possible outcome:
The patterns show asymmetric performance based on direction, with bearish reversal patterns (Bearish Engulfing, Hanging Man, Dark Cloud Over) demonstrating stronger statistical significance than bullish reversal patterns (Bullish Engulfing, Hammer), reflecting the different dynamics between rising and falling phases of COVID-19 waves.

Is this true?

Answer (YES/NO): NO